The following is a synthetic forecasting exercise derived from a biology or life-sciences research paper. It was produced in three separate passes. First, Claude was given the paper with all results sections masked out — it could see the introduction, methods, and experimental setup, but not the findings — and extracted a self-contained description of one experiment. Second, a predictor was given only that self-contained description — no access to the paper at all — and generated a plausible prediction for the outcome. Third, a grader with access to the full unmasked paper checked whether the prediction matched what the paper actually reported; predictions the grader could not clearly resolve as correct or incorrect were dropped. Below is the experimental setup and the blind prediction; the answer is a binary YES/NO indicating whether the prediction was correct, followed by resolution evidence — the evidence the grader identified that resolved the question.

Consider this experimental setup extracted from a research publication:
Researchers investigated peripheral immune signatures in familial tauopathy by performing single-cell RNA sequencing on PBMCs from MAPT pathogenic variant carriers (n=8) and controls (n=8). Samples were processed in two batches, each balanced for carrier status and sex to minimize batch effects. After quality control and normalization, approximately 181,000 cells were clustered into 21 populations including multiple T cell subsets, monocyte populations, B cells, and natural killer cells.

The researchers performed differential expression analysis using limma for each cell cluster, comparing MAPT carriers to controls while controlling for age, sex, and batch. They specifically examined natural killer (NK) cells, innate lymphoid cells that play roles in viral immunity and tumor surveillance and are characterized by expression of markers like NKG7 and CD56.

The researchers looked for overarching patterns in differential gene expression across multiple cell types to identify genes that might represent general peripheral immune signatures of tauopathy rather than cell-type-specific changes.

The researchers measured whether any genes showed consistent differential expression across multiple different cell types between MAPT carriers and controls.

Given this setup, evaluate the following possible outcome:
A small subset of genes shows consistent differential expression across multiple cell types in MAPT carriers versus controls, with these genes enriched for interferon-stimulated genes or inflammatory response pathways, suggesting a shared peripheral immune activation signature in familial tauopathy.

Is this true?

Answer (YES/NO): NO